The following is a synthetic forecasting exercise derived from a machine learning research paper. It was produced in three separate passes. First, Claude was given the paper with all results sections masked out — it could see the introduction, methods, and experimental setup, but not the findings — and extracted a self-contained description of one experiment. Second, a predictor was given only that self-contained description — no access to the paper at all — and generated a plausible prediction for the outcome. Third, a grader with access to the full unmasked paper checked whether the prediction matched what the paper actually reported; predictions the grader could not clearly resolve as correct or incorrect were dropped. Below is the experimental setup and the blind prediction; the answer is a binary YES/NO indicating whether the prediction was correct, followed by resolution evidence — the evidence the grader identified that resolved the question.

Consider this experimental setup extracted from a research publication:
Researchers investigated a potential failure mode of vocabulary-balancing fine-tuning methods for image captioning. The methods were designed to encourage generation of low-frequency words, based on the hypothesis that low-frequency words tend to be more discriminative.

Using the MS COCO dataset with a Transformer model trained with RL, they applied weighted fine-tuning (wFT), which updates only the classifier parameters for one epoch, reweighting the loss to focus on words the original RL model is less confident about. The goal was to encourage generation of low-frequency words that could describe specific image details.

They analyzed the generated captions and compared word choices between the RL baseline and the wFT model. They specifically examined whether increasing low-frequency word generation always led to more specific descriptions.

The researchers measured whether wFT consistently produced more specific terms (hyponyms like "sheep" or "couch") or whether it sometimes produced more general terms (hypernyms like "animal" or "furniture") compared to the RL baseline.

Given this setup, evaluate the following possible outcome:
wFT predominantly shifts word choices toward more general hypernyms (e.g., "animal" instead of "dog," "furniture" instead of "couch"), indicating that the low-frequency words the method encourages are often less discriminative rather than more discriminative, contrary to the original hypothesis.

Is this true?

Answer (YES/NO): NO